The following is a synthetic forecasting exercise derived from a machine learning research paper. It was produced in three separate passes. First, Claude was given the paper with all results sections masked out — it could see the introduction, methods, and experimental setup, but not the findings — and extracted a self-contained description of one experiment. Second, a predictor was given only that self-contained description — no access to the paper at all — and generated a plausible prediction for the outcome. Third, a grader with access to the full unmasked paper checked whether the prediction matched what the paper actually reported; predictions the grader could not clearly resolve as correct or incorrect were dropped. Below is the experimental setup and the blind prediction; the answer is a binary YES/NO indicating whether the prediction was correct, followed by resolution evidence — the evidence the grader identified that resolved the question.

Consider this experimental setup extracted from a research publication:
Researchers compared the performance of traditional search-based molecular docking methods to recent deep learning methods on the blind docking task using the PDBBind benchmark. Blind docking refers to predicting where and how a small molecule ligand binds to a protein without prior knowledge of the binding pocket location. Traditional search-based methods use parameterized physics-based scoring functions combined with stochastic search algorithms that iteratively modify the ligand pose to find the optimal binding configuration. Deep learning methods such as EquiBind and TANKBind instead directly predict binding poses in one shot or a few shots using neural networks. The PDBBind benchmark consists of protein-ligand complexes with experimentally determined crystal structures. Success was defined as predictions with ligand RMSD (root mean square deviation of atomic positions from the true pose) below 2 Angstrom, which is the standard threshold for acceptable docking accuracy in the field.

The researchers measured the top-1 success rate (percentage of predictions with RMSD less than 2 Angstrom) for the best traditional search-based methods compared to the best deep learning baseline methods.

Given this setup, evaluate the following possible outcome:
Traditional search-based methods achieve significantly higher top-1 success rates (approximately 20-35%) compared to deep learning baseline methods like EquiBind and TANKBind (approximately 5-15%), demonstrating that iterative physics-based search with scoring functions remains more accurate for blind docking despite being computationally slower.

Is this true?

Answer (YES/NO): NO